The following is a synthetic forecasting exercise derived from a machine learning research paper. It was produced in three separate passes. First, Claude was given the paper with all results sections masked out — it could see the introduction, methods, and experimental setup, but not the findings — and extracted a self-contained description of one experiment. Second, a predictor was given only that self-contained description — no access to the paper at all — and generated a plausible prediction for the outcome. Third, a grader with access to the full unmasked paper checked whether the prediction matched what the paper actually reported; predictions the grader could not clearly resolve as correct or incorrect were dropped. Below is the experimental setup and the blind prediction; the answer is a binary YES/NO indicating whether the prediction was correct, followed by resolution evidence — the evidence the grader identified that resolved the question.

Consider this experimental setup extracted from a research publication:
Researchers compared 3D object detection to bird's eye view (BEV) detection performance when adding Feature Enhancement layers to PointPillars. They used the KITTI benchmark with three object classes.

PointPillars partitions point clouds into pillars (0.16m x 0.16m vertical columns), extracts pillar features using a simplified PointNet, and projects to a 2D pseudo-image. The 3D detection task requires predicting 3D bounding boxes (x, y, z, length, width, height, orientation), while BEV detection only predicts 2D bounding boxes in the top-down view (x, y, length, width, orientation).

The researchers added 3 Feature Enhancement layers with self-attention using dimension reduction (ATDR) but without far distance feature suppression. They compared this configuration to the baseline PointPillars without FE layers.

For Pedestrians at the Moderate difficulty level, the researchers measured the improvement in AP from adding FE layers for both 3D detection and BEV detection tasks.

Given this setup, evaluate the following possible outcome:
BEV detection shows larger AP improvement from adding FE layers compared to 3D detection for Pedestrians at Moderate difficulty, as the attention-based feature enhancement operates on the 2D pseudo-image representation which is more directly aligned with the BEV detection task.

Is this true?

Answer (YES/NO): YES